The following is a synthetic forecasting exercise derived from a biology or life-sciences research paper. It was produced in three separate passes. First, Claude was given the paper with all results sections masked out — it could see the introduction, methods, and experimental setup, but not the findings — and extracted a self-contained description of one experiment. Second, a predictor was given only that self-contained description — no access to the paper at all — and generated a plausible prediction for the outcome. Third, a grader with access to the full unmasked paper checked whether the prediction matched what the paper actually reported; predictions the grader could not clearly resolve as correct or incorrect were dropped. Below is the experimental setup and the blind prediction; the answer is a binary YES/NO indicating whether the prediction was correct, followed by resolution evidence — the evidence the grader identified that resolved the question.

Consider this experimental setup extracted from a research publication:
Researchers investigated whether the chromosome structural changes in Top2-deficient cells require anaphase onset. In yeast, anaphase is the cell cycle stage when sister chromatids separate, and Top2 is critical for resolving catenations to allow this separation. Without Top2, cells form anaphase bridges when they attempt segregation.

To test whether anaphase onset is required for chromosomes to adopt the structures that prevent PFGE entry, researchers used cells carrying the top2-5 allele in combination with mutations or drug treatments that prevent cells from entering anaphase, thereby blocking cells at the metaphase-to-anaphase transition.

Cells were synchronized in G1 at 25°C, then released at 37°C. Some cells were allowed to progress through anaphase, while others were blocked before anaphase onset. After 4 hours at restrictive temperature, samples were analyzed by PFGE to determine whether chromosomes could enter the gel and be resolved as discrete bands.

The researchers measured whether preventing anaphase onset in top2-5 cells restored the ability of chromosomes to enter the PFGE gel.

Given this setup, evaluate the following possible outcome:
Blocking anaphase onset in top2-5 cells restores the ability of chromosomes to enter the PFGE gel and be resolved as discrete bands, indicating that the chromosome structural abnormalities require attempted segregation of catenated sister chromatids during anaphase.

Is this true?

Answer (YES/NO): NO